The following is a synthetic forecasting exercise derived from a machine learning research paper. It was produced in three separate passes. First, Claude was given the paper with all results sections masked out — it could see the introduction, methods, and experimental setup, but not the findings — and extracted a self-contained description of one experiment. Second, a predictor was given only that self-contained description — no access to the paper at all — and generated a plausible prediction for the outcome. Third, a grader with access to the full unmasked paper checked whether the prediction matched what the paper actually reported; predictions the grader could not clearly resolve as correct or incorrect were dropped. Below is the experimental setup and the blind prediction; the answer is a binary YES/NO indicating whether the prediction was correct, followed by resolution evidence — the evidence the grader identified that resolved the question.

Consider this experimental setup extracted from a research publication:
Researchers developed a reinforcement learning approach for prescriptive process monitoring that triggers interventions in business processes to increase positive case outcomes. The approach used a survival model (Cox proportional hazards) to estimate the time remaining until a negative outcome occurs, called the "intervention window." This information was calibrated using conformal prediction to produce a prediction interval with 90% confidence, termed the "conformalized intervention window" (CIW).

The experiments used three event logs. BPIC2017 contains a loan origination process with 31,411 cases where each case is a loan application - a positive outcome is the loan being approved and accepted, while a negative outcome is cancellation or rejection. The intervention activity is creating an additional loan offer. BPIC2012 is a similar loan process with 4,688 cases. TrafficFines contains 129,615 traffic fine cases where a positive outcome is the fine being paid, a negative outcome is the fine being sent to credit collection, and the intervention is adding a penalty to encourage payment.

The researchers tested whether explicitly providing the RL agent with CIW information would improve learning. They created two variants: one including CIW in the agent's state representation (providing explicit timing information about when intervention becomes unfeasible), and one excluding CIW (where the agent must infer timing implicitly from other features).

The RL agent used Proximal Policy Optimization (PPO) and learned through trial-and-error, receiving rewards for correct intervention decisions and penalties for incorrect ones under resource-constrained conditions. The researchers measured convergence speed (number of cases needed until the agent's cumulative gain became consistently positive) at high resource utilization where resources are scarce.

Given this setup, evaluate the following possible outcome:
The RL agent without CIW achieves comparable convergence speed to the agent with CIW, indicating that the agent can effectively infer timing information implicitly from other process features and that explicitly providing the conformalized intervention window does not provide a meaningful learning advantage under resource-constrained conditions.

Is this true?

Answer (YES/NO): NO